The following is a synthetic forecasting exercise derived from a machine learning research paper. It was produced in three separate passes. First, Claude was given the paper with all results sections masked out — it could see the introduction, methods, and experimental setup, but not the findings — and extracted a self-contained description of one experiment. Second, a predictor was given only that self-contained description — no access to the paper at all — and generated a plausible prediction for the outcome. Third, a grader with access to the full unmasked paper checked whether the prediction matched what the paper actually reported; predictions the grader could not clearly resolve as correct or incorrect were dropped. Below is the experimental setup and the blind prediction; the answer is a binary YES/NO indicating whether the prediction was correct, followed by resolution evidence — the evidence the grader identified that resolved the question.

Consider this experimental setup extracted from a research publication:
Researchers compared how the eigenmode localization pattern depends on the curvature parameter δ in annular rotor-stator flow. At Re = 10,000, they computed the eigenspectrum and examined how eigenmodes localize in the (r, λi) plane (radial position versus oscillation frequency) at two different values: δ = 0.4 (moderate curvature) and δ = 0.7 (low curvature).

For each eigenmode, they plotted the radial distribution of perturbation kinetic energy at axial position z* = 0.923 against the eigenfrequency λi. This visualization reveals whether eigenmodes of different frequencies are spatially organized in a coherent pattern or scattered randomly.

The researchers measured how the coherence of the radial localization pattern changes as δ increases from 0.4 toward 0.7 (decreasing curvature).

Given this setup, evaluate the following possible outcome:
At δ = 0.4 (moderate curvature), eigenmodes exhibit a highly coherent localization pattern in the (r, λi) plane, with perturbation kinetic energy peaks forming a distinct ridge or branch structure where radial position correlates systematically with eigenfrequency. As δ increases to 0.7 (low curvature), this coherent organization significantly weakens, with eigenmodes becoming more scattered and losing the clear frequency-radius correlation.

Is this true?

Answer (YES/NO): YES